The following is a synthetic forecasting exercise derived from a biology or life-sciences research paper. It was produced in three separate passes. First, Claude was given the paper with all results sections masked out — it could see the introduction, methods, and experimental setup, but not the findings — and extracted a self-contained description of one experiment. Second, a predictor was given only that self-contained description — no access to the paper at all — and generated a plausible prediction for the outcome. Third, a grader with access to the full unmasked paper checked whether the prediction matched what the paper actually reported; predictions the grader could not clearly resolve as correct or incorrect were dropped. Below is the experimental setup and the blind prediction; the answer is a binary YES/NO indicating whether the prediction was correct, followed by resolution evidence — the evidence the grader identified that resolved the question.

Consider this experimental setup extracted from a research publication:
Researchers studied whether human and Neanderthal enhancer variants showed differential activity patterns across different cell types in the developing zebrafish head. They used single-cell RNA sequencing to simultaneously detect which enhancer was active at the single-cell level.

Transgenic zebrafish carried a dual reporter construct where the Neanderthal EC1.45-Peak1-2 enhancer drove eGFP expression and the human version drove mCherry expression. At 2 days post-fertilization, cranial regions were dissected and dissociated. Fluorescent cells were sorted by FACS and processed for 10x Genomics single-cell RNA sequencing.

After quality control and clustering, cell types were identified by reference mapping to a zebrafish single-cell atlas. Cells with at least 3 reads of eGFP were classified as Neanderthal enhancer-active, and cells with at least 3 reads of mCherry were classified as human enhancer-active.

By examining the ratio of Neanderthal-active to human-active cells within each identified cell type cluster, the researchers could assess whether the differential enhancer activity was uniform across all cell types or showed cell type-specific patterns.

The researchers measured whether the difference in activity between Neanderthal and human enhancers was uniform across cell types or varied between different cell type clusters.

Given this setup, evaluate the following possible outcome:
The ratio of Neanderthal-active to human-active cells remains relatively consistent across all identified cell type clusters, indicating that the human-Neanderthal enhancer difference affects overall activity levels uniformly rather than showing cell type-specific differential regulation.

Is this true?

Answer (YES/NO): YES